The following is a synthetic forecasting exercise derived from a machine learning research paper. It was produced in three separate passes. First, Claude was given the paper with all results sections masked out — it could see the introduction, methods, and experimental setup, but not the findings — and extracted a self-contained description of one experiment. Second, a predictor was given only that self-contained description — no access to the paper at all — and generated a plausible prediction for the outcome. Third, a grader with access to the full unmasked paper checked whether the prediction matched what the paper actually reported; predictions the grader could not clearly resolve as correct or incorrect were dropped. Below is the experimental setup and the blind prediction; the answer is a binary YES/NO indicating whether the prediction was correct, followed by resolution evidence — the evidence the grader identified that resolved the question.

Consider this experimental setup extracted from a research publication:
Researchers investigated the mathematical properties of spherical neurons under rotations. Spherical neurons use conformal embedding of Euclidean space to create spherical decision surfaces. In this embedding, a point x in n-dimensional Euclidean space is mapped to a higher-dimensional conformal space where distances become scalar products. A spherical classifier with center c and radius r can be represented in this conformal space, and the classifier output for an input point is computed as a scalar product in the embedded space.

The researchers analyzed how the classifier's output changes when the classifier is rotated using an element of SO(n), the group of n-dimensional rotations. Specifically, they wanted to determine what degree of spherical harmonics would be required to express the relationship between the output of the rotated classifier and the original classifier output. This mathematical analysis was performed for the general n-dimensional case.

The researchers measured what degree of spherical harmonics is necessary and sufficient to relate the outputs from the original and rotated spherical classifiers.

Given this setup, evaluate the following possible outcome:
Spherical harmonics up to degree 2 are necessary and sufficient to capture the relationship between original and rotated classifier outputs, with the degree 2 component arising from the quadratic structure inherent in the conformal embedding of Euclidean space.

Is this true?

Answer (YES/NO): NO